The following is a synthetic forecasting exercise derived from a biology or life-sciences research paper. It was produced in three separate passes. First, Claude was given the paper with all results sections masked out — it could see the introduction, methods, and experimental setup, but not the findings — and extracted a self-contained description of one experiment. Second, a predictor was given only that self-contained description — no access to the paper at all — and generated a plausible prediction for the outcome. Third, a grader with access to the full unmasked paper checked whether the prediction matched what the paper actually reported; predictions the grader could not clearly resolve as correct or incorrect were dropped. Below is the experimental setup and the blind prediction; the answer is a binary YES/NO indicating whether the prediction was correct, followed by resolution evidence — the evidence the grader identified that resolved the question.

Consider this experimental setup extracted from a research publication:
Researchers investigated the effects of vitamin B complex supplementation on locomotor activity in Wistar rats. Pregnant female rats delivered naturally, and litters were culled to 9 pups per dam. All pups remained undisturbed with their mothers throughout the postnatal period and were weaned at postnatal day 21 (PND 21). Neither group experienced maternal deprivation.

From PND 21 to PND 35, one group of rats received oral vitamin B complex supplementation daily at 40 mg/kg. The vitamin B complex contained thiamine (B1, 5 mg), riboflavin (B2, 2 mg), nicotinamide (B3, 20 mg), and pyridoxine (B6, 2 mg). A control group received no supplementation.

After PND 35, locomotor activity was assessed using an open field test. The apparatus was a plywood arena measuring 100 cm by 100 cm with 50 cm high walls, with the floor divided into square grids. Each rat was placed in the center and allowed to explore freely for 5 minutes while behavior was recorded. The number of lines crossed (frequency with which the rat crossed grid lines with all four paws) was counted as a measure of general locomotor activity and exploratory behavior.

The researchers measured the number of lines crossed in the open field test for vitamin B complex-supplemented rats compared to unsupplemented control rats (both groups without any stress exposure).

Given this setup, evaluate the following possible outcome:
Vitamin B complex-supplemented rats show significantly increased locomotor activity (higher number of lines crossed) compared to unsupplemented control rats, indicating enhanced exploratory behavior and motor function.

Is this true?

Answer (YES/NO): NO